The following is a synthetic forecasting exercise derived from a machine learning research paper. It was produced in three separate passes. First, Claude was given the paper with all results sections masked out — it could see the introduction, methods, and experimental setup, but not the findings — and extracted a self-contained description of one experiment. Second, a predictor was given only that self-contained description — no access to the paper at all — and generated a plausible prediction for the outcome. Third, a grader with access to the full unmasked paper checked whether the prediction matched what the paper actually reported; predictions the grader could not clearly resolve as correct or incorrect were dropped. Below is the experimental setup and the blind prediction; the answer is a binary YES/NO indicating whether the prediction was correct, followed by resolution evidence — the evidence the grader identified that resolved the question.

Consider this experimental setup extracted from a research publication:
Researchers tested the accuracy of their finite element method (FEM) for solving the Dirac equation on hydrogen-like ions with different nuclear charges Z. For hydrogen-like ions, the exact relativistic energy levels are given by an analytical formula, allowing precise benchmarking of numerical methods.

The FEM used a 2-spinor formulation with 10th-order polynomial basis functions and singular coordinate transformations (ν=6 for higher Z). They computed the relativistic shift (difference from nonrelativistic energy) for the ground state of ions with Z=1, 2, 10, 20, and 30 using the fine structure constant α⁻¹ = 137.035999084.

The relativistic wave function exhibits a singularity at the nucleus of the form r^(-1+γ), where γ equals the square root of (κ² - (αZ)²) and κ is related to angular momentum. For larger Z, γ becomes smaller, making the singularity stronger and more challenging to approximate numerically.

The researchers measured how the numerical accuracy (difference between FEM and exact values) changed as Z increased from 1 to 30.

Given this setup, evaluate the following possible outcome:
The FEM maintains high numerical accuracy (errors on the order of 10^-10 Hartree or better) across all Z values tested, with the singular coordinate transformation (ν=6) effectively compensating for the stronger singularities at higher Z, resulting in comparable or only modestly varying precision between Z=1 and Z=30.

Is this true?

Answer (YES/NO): NO